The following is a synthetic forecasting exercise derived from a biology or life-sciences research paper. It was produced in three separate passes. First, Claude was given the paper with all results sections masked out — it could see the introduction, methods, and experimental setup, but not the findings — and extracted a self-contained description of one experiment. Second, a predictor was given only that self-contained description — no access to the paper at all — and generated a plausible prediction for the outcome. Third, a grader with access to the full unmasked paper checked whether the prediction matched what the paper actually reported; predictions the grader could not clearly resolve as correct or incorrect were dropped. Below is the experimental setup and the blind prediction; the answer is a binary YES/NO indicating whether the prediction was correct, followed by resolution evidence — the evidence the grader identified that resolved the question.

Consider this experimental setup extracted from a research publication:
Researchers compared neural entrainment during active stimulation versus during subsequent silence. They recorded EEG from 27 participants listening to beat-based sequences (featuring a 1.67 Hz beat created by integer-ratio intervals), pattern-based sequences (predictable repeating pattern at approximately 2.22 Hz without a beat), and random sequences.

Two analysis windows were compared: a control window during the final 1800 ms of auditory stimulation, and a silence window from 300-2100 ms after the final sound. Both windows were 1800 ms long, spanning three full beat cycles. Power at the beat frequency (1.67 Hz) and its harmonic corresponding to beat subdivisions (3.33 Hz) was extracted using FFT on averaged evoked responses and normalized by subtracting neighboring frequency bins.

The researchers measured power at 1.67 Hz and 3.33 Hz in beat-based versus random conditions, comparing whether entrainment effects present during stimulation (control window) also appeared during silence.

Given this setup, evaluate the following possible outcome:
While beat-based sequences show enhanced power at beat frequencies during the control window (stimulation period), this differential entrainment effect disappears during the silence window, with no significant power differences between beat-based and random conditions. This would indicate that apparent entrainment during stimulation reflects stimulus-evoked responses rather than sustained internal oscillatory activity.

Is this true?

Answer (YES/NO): NO